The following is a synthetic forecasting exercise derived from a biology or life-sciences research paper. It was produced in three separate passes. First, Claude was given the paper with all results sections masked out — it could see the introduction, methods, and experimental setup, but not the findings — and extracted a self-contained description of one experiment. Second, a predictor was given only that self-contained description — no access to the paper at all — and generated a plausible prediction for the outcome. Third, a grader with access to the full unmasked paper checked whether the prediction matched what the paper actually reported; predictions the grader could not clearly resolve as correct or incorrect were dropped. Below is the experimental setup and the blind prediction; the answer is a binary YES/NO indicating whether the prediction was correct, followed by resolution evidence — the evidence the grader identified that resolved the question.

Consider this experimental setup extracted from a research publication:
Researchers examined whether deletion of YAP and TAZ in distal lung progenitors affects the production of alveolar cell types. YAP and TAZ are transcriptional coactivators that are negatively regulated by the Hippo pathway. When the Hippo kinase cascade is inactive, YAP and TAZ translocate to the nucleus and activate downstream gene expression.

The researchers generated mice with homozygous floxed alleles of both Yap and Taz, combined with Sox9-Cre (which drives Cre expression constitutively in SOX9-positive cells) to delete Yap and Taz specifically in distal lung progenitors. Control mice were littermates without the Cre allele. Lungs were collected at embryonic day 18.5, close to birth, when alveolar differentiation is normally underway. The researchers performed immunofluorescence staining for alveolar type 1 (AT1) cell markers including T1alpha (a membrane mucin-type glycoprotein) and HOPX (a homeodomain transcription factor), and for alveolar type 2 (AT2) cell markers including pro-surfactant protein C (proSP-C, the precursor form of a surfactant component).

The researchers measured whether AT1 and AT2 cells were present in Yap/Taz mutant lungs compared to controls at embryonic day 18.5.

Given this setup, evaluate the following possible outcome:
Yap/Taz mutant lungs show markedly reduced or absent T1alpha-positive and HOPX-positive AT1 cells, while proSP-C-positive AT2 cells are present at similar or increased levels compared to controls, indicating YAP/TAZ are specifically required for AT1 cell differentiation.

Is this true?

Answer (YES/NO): YES